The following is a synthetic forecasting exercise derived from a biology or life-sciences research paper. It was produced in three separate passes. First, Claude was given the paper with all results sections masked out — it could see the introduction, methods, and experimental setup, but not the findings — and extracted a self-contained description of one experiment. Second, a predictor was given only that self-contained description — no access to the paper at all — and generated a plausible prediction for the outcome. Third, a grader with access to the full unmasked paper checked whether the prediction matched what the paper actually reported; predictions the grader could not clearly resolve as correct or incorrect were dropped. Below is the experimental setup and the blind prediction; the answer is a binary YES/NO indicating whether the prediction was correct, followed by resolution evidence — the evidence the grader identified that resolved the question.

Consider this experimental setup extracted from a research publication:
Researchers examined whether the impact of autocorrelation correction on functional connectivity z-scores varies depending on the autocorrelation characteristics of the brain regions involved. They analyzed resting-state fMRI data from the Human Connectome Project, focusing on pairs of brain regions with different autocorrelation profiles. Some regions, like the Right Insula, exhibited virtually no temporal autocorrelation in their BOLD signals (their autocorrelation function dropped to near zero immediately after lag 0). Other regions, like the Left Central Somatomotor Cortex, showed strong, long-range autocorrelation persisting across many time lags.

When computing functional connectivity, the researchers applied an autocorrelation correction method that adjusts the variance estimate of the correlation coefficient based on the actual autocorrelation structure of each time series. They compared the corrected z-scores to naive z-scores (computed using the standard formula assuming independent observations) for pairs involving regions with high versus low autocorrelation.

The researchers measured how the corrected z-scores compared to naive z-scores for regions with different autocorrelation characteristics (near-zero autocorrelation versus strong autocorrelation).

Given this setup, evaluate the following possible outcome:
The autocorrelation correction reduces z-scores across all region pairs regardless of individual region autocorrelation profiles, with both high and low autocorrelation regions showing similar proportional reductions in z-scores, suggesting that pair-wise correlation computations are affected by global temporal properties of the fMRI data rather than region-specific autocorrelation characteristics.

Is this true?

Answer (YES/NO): NO